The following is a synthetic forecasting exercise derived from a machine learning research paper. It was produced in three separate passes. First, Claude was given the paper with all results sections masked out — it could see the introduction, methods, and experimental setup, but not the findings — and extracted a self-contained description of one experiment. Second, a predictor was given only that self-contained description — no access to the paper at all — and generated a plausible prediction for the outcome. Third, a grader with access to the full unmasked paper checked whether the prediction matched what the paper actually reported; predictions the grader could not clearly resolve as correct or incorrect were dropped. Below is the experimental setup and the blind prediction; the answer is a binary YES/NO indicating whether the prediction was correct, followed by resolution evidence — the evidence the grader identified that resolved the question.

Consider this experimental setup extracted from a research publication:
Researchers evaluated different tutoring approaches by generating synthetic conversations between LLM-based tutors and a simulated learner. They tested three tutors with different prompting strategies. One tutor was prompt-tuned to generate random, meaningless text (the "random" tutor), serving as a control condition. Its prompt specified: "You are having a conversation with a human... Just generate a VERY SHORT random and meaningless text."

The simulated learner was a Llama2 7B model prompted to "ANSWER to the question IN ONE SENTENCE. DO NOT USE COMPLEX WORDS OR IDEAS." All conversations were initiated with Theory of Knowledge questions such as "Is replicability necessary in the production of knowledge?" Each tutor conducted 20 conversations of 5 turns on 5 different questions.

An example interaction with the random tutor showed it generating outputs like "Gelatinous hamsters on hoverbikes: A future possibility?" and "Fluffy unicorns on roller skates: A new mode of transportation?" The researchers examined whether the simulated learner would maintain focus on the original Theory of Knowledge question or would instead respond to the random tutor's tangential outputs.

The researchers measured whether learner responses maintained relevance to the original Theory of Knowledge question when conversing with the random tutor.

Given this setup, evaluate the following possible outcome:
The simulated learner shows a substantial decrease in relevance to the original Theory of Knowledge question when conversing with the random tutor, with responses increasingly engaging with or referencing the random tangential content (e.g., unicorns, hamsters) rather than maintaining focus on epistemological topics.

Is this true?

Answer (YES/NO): YES